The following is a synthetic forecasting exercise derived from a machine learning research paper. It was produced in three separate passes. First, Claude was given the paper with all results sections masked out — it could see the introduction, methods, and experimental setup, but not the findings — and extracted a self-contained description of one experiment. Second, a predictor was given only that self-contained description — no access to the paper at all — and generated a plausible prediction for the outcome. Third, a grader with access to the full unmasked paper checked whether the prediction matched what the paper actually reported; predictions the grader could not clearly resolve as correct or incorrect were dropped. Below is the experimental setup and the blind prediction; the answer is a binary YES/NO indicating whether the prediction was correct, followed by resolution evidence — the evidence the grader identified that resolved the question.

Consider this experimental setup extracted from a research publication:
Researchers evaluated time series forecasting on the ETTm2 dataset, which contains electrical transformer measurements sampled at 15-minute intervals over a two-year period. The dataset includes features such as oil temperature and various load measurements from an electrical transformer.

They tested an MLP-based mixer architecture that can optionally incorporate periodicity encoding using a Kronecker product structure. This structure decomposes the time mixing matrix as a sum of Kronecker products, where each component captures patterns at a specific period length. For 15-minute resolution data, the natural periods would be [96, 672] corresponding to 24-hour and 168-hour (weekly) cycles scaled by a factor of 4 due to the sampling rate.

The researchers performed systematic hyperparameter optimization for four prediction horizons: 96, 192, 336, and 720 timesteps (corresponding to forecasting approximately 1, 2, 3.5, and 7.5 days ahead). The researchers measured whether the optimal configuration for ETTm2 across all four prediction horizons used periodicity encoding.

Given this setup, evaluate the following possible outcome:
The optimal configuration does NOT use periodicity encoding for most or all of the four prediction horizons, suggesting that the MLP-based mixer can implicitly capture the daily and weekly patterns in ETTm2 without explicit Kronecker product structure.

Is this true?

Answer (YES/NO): YES